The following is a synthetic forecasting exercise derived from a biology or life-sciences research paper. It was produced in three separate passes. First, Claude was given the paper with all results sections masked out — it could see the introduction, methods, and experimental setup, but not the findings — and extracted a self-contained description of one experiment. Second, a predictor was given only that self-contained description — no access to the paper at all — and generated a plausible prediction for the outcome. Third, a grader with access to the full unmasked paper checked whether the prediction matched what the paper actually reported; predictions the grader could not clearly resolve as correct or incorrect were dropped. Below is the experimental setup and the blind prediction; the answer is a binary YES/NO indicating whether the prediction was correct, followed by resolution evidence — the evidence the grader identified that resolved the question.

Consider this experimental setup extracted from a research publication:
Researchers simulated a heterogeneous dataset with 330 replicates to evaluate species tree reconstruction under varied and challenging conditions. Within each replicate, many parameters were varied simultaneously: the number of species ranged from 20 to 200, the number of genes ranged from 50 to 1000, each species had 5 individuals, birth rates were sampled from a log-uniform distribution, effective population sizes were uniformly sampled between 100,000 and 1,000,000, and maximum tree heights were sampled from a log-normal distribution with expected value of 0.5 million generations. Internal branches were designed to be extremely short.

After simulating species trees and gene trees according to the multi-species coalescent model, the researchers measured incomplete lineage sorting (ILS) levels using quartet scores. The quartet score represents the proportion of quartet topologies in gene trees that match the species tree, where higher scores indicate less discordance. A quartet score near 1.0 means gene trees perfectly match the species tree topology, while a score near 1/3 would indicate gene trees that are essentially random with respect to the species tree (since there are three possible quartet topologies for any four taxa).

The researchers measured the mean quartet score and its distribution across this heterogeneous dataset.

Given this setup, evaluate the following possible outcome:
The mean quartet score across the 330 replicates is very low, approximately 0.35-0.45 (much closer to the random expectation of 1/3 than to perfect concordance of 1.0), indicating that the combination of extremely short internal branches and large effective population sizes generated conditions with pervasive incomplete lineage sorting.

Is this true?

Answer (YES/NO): NO